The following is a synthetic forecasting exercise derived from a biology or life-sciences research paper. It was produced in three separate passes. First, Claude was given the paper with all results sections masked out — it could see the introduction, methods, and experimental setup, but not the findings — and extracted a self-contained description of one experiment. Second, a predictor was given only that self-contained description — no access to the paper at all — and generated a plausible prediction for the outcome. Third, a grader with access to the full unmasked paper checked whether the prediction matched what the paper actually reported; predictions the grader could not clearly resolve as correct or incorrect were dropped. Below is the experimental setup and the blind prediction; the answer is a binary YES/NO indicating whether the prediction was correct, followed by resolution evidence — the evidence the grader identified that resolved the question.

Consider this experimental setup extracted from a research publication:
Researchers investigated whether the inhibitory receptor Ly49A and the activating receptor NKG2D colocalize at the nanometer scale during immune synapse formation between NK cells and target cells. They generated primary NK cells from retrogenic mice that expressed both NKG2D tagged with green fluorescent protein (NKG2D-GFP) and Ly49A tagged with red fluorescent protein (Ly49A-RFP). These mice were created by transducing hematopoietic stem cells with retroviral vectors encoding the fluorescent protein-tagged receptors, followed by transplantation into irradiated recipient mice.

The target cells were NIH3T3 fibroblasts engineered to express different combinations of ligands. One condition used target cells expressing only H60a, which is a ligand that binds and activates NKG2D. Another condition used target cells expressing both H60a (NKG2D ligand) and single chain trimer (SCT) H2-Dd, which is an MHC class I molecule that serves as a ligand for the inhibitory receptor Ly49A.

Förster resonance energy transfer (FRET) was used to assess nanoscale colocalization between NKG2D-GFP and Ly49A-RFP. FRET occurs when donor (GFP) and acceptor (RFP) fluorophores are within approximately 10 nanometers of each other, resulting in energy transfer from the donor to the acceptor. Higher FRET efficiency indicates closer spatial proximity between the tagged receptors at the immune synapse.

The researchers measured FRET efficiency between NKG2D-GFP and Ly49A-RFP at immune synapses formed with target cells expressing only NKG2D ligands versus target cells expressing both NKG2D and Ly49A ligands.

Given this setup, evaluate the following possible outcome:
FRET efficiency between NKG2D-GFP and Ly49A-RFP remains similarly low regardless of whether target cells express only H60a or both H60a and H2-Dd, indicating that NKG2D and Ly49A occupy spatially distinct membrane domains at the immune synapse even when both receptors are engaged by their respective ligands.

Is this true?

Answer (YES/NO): NO